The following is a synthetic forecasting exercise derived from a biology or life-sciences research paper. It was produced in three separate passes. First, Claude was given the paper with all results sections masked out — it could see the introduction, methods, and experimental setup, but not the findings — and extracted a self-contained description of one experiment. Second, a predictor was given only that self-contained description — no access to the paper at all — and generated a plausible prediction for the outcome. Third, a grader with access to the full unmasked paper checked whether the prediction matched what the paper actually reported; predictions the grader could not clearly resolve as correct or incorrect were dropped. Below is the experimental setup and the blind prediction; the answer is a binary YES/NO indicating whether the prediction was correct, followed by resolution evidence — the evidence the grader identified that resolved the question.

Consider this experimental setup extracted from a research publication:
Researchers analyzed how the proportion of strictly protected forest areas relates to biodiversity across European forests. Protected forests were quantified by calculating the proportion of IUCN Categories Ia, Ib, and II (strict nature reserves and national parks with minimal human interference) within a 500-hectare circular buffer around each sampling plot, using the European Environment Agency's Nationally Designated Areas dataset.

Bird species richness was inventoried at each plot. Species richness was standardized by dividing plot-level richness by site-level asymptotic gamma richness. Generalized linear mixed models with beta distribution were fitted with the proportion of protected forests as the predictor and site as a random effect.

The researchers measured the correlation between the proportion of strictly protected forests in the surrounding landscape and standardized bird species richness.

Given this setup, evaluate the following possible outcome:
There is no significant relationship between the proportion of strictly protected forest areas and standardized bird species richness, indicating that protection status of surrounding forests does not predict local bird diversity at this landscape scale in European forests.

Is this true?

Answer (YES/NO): NO